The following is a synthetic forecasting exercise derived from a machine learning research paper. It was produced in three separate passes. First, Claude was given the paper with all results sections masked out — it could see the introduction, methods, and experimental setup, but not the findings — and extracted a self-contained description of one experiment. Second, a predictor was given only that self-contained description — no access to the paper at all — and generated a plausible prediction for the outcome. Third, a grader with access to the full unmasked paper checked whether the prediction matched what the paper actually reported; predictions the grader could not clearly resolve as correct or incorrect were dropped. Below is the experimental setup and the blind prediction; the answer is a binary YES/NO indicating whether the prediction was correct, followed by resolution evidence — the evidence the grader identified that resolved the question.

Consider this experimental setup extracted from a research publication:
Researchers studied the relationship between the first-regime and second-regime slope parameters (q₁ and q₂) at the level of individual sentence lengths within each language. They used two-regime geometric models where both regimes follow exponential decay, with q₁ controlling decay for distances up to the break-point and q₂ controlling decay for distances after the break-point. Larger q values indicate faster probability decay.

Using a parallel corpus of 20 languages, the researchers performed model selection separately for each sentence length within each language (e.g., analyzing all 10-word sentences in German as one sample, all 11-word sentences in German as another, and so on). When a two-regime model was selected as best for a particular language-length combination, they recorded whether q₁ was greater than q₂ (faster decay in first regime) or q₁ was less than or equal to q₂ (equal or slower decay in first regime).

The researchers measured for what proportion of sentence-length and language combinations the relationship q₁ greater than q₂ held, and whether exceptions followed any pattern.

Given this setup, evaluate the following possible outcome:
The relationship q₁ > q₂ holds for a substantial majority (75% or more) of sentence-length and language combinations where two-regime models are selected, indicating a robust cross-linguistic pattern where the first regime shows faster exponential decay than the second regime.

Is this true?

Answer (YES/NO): YES